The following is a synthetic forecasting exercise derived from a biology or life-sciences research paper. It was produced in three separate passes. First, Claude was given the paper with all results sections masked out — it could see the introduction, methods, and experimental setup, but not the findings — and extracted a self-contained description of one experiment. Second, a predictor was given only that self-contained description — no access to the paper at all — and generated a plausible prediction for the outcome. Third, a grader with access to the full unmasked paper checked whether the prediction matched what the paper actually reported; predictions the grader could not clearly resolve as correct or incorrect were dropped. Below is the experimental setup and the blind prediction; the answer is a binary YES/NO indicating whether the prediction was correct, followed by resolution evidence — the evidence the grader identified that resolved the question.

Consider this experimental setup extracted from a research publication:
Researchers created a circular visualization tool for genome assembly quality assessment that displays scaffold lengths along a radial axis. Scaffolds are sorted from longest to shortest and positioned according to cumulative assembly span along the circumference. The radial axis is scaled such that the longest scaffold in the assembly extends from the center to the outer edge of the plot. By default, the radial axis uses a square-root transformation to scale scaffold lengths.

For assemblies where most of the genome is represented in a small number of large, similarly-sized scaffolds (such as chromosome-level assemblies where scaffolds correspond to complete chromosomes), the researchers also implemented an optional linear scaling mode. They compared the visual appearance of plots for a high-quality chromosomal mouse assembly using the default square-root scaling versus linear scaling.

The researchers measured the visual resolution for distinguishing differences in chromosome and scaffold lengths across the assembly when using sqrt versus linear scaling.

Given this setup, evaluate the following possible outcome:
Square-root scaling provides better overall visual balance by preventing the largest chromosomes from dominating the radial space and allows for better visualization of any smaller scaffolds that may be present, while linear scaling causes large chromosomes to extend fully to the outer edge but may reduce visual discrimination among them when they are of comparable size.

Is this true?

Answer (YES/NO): NO